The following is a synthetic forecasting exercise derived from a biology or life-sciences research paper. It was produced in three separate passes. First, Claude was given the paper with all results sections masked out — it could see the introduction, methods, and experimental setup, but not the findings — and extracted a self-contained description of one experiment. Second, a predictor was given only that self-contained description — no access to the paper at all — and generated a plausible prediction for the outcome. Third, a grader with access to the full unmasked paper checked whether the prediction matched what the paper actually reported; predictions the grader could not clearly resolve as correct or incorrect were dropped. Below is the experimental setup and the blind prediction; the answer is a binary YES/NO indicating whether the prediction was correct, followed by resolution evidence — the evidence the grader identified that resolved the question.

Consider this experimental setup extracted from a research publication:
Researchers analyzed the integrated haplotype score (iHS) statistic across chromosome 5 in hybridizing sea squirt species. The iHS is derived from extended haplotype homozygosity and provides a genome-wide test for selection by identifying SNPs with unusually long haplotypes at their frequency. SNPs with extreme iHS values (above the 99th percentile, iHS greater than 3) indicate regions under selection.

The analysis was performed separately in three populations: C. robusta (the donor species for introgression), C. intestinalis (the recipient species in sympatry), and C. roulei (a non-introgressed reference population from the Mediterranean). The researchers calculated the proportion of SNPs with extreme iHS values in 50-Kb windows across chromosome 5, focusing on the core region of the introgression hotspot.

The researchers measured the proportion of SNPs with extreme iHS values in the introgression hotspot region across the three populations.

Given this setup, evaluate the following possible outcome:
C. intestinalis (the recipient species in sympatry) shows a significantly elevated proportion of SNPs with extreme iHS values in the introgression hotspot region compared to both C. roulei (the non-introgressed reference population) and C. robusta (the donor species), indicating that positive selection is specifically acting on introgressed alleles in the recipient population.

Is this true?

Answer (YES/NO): NO